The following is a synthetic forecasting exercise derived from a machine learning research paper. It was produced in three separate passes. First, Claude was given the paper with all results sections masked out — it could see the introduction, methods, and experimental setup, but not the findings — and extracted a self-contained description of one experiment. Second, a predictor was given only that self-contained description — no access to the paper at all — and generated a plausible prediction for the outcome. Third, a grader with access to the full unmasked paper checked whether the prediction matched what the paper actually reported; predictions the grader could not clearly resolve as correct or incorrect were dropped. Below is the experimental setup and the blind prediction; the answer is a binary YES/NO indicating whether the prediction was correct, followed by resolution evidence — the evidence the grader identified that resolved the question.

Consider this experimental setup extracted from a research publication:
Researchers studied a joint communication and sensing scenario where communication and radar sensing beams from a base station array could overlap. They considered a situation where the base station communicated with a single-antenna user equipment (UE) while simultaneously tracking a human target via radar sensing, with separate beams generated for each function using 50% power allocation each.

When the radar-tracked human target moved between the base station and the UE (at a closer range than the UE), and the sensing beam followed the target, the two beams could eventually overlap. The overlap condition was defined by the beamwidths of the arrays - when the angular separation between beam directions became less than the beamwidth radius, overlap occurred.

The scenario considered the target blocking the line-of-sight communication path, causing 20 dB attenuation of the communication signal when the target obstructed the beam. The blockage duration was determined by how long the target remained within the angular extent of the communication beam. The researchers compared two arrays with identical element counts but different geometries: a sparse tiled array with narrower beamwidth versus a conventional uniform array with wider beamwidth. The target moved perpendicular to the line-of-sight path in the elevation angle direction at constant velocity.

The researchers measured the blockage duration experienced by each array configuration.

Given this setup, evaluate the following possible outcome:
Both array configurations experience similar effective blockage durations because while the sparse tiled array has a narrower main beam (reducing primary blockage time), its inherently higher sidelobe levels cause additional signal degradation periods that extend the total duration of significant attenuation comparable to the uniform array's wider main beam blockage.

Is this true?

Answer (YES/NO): NO